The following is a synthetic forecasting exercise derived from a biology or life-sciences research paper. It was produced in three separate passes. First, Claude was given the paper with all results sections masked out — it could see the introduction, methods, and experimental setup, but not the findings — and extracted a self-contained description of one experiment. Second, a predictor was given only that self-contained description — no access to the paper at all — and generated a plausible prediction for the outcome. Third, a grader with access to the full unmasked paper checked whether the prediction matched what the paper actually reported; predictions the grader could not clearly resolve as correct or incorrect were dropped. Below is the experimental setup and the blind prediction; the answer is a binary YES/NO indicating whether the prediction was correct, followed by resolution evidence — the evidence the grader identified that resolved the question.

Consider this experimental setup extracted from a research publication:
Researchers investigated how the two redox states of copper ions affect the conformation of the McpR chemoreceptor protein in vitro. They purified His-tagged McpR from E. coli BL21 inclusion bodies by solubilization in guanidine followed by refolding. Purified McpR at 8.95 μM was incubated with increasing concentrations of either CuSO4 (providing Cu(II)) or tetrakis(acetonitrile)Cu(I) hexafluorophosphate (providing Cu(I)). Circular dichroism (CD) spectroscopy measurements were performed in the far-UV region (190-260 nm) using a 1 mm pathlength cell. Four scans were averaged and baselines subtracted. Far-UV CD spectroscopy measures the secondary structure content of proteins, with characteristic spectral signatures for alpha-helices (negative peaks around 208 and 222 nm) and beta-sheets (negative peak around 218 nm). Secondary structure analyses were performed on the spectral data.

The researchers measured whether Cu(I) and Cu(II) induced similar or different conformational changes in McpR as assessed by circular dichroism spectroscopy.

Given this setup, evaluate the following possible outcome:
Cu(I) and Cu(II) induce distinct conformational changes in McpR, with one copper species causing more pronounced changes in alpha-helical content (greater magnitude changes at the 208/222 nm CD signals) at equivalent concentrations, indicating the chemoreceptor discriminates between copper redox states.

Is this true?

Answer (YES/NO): YES